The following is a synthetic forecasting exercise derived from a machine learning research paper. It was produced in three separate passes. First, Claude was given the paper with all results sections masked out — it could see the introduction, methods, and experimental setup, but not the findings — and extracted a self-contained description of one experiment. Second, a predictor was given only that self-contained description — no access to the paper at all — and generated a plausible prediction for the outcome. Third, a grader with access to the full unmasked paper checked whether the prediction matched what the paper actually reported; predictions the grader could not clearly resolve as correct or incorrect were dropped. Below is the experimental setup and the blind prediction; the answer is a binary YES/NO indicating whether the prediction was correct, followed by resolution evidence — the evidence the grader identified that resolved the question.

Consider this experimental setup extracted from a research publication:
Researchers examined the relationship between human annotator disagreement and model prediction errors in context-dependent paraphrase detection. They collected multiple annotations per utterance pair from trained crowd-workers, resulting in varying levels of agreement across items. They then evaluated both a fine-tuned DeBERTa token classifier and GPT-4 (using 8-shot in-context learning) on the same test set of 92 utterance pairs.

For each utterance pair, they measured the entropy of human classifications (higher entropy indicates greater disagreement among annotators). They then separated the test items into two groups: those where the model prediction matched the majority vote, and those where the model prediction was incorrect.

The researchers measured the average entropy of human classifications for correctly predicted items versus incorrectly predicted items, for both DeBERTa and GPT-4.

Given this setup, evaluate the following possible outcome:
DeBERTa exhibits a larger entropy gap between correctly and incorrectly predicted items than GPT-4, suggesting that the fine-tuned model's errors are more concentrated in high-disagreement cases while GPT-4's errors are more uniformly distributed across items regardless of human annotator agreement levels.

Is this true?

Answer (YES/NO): NO